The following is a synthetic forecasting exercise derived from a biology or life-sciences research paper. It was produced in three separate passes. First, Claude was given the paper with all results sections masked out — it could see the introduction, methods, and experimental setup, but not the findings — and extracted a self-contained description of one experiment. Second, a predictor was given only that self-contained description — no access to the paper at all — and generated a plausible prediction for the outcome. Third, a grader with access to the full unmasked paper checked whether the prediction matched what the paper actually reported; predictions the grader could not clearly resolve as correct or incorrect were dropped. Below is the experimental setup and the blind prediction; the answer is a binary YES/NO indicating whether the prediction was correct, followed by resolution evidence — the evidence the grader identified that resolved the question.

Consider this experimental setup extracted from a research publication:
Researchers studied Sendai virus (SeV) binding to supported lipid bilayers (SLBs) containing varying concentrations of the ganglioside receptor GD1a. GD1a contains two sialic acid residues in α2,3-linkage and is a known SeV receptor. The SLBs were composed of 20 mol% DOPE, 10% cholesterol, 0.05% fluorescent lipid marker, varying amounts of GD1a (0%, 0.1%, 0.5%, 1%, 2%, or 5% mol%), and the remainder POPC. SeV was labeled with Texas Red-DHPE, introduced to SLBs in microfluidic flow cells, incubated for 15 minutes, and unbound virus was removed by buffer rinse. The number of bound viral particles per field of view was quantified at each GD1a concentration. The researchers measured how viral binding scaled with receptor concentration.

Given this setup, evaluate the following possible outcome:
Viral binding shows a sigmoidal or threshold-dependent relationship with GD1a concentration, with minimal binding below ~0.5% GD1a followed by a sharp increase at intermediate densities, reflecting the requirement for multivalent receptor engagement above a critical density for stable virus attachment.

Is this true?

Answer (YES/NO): YES